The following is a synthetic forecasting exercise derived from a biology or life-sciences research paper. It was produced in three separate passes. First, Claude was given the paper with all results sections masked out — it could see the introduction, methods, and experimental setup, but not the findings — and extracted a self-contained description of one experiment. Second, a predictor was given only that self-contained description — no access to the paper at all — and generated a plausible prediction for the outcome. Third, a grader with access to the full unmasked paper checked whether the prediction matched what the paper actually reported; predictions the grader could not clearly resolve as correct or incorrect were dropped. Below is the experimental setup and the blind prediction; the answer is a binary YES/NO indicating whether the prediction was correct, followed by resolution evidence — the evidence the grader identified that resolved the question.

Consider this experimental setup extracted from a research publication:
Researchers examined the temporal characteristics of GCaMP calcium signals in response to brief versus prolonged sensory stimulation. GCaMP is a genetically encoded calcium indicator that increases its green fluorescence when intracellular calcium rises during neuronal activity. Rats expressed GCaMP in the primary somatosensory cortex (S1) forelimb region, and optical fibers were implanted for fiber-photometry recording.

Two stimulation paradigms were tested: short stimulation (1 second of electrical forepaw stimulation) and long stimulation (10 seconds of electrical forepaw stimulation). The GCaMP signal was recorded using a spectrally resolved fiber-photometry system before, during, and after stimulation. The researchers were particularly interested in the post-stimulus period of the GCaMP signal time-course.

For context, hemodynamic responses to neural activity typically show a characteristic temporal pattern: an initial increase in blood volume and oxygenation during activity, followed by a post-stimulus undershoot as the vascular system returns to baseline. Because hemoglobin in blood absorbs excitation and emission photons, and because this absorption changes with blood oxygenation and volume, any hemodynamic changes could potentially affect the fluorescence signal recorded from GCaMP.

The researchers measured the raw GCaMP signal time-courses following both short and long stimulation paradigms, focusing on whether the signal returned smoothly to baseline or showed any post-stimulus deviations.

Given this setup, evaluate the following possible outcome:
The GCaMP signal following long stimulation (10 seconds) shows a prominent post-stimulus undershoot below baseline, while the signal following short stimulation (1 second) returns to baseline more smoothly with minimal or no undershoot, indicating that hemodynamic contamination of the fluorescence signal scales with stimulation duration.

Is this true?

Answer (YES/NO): NO